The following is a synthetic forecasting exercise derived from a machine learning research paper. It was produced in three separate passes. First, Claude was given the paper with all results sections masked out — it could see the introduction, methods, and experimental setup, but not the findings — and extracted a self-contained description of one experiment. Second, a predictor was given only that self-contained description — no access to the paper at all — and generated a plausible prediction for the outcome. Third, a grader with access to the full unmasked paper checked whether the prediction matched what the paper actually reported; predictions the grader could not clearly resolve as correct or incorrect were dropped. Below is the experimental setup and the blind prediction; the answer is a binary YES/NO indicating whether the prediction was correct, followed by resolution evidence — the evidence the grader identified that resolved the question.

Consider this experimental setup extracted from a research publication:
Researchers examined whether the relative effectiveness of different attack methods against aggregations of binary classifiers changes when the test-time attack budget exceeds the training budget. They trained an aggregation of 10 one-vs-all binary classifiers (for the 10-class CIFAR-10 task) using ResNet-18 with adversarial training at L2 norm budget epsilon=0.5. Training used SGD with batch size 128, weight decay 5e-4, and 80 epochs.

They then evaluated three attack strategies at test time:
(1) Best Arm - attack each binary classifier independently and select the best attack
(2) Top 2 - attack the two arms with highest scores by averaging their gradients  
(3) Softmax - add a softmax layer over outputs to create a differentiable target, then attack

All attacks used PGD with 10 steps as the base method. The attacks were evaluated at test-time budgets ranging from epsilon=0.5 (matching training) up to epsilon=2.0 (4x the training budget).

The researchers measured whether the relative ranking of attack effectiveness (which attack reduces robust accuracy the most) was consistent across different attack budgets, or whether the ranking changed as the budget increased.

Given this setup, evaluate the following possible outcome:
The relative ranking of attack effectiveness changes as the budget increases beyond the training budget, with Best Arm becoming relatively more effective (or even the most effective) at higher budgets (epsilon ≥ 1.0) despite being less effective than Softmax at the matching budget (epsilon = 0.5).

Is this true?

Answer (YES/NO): NO